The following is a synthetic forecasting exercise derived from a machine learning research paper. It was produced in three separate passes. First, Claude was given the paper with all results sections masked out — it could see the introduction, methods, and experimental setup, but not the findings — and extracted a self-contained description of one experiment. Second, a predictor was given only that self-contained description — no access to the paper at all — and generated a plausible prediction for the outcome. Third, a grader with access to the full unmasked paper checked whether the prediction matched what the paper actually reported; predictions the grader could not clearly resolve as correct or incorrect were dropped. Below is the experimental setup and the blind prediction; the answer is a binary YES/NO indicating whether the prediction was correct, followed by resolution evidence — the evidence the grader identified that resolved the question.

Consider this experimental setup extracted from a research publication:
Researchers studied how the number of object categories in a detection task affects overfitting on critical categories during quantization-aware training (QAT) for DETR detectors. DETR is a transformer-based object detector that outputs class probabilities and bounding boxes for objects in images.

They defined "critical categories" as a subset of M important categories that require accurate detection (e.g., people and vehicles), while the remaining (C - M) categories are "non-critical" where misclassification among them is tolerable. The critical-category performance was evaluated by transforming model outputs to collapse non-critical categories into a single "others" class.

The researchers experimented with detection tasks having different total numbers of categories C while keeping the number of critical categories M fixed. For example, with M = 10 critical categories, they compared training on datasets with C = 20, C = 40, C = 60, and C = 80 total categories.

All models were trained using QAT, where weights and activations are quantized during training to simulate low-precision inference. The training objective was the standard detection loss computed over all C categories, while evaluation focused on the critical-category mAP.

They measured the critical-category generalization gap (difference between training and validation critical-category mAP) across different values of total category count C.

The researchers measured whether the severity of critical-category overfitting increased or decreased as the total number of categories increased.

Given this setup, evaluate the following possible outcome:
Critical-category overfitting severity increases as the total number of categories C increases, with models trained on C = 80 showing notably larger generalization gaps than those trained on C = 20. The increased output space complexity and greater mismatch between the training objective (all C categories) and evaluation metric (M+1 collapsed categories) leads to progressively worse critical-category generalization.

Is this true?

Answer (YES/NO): YES